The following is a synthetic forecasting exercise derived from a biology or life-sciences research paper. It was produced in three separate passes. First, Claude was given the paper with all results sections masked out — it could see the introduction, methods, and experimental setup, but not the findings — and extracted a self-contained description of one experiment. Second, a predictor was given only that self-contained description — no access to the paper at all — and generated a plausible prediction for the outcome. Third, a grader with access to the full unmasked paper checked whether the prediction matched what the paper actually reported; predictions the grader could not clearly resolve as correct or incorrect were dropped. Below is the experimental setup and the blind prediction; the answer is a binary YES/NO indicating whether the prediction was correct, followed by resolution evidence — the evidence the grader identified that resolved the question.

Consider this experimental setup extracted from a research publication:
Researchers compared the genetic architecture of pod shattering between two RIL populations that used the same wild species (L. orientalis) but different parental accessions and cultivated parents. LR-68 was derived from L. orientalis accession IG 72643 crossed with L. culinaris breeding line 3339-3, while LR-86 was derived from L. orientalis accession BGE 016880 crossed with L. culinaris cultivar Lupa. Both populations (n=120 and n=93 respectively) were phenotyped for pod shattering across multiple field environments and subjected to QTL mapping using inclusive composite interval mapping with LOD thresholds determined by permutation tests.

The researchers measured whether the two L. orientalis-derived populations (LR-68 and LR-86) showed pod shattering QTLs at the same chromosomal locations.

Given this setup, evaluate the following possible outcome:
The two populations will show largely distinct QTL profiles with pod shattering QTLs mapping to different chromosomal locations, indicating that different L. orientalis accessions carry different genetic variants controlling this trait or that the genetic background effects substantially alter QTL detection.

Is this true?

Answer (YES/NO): NO